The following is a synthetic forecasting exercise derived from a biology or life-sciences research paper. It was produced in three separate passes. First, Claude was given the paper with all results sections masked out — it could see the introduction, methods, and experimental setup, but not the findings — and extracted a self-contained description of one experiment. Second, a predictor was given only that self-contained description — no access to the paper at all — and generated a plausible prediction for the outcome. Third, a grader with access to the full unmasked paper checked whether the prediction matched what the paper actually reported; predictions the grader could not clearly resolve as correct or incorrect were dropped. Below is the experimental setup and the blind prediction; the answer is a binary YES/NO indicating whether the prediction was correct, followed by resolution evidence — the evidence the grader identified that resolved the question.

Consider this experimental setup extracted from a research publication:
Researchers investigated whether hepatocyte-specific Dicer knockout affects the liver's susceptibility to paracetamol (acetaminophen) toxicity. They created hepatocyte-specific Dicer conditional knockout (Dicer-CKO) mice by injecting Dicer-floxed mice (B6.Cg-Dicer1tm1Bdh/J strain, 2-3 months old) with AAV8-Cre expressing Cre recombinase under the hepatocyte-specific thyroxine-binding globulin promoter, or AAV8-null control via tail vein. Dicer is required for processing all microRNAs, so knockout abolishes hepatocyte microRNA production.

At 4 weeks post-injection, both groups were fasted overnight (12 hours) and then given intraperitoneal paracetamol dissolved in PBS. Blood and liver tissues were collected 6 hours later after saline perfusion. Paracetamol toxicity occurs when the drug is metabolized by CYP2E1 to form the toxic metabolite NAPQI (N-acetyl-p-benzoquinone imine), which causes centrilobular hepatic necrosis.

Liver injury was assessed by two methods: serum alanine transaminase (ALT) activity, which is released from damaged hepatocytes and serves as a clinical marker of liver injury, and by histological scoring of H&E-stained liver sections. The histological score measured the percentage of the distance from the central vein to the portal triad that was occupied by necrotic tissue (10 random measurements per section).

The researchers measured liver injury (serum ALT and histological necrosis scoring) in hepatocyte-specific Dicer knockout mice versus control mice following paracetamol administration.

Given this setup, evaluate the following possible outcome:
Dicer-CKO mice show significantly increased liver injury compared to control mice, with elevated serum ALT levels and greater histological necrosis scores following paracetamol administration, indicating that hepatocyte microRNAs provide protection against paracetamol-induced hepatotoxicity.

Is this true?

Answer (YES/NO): YES